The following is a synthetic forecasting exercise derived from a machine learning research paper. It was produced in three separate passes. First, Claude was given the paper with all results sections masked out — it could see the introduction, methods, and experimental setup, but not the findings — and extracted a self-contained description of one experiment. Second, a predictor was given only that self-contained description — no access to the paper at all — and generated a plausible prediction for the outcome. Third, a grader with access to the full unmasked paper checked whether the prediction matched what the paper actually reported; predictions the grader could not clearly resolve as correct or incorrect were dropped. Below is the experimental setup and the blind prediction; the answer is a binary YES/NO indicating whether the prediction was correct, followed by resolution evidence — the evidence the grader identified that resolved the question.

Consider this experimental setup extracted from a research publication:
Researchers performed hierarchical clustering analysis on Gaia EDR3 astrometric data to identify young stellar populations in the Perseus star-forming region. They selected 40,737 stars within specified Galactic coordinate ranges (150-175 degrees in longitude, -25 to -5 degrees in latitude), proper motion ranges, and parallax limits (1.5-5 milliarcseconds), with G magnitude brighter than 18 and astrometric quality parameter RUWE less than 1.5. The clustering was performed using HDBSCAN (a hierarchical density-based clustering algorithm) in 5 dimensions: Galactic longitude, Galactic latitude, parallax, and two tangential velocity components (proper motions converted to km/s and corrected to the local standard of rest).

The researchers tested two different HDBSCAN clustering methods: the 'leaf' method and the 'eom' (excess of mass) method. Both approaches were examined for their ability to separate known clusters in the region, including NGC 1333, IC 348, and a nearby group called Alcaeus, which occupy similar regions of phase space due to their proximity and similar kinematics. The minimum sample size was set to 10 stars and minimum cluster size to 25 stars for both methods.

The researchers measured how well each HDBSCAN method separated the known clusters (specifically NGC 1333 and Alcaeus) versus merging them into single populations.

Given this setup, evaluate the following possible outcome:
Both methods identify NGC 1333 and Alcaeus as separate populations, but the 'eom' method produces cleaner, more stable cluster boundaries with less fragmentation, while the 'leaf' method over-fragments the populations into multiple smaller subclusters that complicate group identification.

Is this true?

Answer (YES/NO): NO